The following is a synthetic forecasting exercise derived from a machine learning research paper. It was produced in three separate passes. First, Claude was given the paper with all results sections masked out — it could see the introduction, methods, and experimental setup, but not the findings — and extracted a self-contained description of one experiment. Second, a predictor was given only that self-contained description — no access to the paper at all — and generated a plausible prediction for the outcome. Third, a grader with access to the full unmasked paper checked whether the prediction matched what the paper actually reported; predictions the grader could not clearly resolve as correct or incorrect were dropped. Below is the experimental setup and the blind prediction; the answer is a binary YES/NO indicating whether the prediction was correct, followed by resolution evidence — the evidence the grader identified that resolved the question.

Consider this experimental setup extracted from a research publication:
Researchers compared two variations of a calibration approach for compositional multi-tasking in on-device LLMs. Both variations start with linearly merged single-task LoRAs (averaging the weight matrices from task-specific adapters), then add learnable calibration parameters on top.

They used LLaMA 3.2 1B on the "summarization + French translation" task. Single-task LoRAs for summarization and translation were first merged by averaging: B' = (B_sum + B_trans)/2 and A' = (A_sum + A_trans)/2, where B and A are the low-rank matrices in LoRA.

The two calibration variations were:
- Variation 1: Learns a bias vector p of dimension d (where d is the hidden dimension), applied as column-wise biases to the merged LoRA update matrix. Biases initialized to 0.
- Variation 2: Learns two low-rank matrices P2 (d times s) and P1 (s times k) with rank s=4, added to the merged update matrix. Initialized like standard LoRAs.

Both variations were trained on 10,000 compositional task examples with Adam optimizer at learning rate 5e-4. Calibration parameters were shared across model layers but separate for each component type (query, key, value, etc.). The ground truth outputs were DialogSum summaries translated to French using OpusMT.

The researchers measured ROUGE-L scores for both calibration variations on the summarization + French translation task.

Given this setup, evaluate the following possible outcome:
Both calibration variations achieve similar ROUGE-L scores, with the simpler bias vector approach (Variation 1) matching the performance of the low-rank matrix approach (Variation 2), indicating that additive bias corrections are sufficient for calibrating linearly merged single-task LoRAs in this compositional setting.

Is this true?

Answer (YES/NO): NO